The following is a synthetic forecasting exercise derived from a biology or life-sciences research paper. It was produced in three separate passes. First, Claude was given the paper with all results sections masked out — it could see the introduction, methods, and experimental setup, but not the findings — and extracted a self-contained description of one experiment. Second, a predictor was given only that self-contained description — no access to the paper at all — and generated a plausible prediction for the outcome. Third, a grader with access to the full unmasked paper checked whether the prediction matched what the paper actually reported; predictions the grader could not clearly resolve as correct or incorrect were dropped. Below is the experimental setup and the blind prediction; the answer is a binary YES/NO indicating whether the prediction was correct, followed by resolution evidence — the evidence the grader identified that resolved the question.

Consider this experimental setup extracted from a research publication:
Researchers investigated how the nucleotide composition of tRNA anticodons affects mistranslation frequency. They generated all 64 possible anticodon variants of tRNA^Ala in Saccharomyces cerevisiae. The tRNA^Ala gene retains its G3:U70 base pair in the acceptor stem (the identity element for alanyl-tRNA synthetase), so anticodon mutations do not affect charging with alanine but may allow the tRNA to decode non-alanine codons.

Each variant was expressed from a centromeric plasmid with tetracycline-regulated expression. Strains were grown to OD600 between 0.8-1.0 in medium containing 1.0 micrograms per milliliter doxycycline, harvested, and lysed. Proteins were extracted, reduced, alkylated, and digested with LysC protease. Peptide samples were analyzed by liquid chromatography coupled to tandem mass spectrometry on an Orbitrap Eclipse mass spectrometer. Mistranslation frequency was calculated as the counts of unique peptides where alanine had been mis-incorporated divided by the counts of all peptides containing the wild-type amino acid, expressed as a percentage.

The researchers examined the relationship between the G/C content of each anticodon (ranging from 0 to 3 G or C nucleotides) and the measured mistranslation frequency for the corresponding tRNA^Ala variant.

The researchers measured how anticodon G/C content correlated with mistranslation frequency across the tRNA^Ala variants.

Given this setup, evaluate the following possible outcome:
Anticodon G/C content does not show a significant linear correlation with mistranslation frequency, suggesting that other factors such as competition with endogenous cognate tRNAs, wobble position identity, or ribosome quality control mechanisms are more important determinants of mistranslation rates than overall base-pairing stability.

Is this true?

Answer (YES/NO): NO